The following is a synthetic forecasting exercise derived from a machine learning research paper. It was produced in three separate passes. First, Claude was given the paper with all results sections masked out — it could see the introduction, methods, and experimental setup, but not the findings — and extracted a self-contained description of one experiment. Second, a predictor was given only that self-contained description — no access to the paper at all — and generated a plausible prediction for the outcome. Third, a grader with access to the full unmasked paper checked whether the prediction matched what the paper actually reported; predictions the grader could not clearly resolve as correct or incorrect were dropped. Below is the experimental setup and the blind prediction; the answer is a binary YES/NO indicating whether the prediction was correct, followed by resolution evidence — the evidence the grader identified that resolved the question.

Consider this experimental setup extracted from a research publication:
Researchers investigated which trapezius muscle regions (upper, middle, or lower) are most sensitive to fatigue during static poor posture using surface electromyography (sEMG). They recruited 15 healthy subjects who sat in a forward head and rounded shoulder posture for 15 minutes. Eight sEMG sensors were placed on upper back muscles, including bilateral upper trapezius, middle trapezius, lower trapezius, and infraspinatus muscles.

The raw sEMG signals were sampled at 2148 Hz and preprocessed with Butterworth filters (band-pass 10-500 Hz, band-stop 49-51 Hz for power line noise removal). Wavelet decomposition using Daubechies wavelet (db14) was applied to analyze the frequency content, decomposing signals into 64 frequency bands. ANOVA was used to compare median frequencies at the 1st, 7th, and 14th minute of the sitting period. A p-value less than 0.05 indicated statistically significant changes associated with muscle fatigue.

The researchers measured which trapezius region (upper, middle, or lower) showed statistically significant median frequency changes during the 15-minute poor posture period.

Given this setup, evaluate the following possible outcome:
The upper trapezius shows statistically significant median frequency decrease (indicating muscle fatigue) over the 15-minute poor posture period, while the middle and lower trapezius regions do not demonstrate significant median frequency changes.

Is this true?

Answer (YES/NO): YES